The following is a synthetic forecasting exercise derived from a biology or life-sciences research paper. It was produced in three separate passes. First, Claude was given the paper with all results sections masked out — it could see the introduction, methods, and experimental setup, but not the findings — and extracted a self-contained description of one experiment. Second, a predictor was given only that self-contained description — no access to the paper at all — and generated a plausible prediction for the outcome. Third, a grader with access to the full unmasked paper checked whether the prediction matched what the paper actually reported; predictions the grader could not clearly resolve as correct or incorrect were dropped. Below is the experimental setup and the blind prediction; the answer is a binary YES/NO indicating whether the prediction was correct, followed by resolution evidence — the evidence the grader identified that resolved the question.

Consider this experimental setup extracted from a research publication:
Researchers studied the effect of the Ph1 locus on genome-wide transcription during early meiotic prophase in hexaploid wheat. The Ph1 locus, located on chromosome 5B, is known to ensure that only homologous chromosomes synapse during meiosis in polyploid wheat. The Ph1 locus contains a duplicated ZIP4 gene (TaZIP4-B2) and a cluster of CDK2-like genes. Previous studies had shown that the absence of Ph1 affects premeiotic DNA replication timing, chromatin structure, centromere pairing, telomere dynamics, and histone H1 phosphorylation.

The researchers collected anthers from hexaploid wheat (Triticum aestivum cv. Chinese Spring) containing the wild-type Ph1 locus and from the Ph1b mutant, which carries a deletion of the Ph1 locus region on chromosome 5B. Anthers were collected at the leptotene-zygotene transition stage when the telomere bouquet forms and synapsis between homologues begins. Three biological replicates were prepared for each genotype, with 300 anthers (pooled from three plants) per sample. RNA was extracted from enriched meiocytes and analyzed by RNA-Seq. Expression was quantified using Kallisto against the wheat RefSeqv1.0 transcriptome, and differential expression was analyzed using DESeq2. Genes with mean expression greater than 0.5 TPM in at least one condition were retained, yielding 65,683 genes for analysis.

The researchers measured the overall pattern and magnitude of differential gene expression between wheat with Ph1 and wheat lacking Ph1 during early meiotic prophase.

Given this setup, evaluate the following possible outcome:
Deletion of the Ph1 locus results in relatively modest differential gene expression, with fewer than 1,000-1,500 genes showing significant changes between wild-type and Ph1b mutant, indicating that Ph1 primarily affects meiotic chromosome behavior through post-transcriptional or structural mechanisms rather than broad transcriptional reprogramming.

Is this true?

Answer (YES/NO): YES